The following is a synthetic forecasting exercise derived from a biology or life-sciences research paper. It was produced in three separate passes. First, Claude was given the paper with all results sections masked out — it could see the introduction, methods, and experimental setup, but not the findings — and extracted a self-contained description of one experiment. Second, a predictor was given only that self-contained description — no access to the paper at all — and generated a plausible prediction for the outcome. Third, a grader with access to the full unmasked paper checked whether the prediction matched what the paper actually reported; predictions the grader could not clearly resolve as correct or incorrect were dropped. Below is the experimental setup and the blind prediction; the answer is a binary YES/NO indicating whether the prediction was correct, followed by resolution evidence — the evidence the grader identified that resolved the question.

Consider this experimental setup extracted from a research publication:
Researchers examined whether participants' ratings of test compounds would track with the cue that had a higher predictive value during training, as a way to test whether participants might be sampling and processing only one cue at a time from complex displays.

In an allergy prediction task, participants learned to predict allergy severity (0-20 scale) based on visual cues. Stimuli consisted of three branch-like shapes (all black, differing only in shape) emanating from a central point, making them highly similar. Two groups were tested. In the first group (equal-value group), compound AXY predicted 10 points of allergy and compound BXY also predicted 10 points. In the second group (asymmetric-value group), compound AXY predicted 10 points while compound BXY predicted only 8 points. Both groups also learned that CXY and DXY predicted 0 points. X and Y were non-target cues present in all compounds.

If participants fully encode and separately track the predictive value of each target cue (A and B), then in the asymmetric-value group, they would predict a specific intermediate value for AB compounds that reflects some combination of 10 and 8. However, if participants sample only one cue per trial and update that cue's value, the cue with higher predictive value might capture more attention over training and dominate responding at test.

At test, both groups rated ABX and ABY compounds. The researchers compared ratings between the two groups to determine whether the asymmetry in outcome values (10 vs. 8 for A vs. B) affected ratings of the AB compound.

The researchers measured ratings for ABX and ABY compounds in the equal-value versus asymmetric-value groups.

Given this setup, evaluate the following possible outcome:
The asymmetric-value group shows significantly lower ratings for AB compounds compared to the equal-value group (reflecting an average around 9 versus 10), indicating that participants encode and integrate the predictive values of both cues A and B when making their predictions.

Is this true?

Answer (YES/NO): NO